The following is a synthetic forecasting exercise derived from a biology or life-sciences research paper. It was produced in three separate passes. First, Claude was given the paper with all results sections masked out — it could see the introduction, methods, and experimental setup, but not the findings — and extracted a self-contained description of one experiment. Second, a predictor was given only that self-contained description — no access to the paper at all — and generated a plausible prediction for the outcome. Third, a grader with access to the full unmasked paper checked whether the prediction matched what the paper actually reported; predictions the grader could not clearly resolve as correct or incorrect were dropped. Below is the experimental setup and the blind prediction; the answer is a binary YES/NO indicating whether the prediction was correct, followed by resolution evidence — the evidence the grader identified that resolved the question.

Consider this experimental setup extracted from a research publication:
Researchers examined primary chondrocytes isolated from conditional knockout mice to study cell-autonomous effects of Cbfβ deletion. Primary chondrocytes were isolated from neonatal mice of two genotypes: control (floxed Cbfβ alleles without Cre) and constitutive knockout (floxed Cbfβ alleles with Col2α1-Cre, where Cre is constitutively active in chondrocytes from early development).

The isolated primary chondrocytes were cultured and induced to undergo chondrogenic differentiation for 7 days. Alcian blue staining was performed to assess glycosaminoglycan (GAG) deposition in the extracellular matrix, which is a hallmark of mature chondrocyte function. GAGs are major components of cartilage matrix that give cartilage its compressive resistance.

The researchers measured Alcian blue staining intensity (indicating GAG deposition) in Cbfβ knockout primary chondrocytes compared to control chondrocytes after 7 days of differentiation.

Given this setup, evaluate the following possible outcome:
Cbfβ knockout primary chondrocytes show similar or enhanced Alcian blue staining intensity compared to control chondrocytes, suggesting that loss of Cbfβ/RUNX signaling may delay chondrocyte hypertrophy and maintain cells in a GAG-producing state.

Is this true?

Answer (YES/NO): NO